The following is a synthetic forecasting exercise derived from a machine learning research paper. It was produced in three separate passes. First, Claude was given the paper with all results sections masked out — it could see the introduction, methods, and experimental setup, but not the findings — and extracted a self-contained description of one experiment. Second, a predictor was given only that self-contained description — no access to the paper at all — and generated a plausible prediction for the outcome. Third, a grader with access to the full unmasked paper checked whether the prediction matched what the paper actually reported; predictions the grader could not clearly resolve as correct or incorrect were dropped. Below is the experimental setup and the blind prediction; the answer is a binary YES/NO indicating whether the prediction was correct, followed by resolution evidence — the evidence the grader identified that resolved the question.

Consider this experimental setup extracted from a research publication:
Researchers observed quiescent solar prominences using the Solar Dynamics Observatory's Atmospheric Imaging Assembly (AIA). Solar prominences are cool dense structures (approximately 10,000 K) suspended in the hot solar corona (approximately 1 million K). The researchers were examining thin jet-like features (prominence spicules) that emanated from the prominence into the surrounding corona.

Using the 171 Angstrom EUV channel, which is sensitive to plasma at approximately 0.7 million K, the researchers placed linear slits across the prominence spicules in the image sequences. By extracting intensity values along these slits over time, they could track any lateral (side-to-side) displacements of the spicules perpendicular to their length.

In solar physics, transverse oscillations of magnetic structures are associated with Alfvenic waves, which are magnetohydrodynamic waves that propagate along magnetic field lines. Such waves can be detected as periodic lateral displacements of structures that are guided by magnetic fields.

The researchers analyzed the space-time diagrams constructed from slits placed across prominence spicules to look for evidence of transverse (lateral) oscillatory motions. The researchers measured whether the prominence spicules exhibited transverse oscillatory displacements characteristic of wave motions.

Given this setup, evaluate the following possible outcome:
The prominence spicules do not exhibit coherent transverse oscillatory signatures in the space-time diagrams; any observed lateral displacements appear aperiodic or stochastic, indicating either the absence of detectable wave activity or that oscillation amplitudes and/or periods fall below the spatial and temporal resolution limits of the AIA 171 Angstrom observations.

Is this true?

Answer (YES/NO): NO